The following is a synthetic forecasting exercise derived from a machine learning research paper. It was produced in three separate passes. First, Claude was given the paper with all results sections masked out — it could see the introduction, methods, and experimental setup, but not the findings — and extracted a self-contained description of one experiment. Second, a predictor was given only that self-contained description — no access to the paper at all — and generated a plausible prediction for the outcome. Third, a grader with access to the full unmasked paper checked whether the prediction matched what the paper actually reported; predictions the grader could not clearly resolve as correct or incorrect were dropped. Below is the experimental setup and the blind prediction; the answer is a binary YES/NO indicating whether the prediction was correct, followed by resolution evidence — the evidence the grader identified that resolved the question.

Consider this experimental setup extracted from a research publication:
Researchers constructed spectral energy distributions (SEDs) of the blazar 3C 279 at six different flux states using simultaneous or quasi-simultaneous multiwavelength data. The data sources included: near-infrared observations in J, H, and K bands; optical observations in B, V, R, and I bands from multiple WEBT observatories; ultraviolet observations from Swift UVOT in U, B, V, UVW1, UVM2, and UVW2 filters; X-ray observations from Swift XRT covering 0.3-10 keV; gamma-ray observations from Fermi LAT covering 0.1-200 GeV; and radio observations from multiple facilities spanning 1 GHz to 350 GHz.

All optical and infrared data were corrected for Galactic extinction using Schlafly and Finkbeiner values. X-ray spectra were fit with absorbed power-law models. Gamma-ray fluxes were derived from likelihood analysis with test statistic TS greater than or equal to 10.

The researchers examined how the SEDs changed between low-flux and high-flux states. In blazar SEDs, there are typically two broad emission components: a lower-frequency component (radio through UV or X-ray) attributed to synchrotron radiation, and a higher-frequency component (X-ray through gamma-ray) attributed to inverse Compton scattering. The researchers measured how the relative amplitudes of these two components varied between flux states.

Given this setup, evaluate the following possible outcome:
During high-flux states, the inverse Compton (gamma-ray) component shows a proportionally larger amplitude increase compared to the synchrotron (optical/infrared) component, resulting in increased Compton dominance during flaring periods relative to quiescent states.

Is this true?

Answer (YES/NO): NO